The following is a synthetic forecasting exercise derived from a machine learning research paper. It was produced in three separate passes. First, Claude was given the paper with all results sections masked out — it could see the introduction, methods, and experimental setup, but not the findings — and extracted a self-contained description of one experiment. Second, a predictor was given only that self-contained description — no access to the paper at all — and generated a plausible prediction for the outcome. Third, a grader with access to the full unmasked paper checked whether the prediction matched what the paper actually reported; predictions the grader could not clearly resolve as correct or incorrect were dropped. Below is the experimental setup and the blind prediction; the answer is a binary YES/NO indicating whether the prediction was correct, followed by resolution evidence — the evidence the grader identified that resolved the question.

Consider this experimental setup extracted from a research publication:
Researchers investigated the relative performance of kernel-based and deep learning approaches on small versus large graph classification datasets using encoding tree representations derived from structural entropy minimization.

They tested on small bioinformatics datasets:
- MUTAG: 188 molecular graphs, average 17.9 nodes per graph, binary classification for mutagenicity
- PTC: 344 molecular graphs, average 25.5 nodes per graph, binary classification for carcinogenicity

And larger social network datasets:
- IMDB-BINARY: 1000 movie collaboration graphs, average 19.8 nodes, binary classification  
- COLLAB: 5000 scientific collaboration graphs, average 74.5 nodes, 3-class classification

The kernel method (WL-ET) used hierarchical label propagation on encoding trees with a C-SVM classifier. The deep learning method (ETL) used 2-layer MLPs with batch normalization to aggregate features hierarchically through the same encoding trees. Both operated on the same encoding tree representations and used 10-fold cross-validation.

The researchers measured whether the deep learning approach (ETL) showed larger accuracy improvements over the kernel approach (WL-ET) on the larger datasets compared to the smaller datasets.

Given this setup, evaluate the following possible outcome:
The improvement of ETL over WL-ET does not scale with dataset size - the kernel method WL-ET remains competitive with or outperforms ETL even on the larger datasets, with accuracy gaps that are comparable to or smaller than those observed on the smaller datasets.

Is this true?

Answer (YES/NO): YES